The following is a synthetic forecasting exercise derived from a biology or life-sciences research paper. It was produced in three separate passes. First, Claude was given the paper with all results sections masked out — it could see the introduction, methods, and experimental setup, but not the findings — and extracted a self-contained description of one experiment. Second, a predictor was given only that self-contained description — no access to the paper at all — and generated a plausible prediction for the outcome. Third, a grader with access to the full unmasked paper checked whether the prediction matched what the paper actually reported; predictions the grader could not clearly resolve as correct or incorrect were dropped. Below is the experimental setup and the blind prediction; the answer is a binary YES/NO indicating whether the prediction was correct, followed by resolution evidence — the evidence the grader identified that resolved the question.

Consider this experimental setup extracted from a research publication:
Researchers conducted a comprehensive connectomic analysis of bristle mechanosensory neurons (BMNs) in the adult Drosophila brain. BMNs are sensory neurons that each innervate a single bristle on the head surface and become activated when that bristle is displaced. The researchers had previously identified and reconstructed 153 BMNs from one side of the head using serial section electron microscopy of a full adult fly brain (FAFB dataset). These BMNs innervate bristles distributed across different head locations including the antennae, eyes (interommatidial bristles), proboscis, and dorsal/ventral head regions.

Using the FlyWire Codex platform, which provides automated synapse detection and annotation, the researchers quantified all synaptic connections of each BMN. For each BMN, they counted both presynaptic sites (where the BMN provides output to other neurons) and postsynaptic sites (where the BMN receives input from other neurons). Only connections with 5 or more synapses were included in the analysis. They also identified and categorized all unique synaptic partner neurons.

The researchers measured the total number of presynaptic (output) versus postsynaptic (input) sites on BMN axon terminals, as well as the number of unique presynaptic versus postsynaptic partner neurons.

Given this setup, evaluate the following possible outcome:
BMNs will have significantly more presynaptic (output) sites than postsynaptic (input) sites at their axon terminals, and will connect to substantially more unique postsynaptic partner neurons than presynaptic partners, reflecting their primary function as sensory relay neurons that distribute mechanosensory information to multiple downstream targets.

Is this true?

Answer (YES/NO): YES